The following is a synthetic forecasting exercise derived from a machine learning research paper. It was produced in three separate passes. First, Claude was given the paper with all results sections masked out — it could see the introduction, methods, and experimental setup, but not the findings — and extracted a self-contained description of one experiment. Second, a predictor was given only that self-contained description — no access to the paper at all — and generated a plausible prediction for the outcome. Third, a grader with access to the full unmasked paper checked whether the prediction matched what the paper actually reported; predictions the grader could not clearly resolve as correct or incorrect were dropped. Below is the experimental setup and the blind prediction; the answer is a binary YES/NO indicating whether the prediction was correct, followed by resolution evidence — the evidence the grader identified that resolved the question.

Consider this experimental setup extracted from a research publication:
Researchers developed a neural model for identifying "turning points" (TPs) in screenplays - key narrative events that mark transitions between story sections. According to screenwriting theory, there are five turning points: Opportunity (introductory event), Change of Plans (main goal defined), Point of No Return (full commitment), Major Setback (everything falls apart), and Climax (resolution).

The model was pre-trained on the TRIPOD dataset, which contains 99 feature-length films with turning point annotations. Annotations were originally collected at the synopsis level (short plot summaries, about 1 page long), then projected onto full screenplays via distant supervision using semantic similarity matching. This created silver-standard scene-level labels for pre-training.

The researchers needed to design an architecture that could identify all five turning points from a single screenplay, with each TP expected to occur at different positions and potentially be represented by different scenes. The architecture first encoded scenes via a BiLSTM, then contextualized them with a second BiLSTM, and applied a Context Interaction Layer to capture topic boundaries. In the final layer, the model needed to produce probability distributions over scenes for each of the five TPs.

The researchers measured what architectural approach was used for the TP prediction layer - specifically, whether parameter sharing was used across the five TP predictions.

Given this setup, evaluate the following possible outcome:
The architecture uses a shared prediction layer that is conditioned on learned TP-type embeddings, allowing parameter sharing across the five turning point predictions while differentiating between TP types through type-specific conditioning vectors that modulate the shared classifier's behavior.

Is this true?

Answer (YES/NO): NO